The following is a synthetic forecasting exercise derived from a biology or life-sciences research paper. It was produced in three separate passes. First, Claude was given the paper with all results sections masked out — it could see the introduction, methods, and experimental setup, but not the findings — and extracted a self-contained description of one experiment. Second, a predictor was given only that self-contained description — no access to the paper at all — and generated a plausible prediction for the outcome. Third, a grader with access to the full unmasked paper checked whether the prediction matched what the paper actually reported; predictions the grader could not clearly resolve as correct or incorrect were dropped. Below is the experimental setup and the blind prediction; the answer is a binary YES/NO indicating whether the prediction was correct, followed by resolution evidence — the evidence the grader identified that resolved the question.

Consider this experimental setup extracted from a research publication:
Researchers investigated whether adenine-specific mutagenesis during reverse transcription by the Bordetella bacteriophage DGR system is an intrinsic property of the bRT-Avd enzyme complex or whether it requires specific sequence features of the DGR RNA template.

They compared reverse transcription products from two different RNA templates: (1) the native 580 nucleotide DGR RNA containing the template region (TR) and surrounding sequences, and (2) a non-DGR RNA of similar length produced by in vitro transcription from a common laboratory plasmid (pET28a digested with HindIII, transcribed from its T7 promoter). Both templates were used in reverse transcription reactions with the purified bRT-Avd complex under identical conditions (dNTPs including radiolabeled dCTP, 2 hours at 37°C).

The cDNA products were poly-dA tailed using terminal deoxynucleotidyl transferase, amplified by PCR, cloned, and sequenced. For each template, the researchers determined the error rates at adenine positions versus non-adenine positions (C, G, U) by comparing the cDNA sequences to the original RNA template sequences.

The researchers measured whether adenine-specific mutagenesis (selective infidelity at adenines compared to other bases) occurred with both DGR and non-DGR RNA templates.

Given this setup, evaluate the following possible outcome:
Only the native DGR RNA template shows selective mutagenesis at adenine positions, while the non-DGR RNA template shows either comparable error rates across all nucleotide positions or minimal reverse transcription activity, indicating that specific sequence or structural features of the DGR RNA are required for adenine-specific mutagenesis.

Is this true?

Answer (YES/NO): NO